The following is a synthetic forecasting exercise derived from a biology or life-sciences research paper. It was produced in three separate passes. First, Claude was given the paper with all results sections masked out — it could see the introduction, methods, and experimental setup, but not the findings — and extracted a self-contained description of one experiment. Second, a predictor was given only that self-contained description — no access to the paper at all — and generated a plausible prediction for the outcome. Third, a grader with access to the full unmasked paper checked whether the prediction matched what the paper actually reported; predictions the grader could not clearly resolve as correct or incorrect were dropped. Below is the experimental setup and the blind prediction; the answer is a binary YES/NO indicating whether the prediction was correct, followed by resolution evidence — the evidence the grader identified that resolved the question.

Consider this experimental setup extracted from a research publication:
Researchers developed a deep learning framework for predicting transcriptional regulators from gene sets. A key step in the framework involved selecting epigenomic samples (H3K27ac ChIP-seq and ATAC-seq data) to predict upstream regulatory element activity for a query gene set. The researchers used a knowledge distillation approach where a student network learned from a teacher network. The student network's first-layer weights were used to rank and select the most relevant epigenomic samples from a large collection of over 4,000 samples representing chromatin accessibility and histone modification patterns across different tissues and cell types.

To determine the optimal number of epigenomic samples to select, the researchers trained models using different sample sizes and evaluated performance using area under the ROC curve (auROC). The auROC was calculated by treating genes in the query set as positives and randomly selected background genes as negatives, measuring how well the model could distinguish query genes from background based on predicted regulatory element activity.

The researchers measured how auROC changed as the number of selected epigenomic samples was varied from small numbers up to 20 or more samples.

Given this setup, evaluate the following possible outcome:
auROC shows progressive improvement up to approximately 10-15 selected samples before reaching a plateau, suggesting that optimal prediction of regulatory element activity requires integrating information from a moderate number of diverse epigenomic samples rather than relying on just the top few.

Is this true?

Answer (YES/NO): YES